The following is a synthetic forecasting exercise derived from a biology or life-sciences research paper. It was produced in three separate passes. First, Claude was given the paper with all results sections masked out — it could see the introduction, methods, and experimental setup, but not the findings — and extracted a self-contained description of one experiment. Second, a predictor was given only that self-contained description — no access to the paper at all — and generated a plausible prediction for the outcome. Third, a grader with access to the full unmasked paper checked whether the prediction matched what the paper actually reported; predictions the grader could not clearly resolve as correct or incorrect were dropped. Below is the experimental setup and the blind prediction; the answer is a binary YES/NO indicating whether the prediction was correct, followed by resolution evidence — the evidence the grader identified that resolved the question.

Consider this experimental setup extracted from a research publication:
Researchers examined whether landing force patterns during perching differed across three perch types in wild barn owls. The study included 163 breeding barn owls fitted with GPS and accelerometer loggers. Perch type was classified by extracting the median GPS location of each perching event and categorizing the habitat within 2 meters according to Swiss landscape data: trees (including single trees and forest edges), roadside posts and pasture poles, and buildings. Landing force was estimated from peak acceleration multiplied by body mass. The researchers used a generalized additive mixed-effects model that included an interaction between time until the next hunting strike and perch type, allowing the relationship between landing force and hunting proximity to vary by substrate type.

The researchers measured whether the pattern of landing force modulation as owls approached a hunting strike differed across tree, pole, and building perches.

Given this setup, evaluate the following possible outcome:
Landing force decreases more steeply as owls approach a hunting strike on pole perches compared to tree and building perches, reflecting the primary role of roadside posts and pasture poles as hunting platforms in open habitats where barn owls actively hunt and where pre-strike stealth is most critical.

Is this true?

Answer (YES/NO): YES